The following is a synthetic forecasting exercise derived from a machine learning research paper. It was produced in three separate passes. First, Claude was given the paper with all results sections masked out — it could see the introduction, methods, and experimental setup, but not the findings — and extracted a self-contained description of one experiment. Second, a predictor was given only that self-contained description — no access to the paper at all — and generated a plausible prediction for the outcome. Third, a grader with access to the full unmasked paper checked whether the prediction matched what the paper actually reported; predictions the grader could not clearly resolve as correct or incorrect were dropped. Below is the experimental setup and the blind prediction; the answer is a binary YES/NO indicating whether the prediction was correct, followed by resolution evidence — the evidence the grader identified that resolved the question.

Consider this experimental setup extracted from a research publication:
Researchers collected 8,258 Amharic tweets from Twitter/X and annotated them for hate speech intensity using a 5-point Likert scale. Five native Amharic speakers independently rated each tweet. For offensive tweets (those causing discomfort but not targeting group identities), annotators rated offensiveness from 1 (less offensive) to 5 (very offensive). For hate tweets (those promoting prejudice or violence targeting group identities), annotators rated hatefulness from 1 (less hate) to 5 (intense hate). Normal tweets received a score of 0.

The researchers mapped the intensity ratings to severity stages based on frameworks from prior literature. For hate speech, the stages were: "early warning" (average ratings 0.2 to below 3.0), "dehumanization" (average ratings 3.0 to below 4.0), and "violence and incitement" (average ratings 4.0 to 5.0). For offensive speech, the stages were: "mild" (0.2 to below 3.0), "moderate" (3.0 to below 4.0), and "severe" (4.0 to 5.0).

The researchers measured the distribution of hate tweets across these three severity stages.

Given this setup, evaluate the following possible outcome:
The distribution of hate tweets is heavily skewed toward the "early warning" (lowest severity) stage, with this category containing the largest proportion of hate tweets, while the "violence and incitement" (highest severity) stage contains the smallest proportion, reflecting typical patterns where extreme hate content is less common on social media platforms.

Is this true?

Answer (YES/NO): YES